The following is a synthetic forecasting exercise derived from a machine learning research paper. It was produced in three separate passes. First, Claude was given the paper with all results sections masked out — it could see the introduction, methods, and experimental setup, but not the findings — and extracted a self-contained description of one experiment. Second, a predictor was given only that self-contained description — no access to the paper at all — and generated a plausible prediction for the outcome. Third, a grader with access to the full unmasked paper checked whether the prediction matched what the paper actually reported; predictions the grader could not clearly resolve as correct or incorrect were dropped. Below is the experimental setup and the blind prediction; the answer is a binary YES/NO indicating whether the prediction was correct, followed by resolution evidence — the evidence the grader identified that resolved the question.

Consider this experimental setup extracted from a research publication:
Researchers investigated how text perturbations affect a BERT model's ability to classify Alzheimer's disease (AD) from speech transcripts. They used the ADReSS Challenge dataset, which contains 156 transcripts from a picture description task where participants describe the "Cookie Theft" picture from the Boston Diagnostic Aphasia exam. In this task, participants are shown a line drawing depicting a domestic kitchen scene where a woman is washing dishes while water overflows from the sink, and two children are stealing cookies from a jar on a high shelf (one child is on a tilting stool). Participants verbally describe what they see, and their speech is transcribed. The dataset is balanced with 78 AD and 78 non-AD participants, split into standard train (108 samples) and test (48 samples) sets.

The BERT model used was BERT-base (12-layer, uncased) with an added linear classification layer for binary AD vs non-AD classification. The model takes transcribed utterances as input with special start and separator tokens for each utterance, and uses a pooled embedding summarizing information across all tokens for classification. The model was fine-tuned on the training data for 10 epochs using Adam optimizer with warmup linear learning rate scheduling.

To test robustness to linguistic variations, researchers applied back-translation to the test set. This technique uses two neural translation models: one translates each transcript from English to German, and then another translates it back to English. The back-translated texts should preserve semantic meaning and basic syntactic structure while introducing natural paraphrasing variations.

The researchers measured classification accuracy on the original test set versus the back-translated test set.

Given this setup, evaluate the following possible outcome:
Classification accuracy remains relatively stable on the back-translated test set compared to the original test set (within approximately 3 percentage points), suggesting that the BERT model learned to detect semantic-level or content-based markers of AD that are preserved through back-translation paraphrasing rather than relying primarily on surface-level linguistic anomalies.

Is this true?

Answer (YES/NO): NO